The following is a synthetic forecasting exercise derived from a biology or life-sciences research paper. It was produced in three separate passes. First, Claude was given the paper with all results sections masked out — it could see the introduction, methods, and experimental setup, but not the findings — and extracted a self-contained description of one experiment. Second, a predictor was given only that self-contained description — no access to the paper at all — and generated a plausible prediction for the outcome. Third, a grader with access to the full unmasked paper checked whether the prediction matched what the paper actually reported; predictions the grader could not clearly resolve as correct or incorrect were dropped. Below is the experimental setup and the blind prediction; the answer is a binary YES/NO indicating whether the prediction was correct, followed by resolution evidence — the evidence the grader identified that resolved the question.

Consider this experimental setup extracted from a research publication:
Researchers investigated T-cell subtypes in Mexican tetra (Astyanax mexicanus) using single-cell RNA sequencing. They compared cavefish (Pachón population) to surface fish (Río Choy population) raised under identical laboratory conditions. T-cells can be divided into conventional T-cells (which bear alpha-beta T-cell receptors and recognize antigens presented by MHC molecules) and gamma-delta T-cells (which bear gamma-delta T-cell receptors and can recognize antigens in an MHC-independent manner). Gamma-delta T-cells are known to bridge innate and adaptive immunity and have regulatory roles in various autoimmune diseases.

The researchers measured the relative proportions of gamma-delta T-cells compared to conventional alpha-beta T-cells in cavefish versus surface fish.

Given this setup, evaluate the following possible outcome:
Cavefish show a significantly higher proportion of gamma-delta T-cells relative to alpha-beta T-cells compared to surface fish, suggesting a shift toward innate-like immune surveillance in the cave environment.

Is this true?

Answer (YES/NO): YES